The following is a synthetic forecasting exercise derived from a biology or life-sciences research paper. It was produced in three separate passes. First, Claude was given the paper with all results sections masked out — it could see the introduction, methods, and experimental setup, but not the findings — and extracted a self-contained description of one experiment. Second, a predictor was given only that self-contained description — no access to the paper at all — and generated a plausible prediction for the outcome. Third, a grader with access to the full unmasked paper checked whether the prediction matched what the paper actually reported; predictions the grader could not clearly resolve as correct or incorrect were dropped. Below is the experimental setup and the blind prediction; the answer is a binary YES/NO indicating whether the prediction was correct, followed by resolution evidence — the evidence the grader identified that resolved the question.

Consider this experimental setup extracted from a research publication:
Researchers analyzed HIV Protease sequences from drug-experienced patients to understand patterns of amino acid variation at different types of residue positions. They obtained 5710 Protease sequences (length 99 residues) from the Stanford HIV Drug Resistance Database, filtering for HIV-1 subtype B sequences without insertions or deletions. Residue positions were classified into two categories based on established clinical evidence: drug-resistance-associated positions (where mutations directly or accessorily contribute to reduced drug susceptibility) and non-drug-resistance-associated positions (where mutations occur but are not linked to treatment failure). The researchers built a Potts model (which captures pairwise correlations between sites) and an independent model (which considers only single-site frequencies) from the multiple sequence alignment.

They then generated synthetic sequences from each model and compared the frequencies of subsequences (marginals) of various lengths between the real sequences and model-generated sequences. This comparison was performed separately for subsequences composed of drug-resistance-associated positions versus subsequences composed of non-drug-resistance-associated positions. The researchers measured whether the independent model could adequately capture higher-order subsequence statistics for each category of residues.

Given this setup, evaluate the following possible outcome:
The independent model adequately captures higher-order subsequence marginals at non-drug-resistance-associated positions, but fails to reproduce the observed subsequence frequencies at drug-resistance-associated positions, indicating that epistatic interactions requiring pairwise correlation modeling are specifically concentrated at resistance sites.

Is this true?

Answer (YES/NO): YES